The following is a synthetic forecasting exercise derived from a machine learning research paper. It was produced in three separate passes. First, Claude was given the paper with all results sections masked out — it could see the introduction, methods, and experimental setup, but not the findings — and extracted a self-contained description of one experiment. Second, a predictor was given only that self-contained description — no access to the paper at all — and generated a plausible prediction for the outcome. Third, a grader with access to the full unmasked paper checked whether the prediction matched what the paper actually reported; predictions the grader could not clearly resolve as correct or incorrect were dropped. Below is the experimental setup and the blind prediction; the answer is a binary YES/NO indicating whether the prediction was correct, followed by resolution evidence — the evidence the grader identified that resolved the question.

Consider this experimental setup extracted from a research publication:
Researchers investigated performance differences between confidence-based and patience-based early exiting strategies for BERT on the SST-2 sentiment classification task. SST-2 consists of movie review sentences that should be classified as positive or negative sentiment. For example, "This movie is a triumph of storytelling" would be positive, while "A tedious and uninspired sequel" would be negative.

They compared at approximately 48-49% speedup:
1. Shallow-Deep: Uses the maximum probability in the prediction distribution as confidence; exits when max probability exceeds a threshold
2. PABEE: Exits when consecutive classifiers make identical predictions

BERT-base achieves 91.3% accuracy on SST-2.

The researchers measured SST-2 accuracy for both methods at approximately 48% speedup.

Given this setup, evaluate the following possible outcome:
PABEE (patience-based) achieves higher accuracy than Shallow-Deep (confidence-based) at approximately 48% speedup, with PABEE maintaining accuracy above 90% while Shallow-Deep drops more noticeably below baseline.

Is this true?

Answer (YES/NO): NO